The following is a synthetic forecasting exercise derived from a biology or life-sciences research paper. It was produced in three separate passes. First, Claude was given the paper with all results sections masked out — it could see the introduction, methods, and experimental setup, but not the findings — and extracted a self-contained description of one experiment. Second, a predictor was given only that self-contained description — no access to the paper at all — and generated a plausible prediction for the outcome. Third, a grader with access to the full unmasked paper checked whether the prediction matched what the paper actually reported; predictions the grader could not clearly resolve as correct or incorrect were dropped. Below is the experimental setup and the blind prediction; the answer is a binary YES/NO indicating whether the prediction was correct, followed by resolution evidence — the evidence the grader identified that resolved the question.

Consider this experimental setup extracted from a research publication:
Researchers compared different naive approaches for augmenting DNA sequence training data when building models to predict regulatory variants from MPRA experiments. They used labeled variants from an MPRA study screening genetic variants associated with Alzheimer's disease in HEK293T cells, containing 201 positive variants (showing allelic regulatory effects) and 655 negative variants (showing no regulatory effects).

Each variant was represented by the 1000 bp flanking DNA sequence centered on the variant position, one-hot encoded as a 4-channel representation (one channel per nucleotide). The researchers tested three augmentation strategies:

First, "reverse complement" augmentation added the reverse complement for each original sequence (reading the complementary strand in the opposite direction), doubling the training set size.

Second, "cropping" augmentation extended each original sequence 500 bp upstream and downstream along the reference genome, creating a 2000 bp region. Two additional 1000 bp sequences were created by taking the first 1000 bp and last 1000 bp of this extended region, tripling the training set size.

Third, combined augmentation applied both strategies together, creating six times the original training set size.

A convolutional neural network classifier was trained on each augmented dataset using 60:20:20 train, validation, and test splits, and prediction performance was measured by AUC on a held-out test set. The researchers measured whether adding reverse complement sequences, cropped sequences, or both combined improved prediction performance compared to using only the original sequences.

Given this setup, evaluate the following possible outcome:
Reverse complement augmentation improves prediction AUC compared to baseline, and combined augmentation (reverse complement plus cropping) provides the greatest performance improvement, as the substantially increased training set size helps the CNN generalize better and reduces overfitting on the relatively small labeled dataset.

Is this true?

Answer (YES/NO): NO